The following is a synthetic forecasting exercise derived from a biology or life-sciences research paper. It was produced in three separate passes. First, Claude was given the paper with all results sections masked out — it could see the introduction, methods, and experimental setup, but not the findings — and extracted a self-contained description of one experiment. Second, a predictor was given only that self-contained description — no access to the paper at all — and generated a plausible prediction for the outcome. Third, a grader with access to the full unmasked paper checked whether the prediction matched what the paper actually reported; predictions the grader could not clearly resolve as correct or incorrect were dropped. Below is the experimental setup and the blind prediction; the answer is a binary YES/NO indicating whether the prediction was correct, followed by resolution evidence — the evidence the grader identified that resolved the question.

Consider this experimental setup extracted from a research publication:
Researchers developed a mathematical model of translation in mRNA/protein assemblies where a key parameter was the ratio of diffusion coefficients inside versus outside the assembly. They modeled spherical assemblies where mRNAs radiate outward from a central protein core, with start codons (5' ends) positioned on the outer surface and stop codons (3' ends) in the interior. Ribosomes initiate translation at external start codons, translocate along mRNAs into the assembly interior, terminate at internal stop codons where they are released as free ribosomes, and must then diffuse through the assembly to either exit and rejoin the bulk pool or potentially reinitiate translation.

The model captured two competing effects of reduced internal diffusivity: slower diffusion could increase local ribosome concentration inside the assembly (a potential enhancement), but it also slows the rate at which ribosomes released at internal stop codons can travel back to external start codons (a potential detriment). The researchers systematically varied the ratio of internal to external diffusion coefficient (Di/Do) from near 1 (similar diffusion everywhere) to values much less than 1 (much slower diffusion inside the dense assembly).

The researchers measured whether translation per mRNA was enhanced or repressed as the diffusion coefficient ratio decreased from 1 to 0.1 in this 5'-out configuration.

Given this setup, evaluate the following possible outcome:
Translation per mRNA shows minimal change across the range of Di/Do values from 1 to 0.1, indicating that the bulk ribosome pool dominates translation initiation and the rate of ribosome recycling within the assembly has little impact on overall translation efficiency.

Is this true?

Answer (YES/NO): NO